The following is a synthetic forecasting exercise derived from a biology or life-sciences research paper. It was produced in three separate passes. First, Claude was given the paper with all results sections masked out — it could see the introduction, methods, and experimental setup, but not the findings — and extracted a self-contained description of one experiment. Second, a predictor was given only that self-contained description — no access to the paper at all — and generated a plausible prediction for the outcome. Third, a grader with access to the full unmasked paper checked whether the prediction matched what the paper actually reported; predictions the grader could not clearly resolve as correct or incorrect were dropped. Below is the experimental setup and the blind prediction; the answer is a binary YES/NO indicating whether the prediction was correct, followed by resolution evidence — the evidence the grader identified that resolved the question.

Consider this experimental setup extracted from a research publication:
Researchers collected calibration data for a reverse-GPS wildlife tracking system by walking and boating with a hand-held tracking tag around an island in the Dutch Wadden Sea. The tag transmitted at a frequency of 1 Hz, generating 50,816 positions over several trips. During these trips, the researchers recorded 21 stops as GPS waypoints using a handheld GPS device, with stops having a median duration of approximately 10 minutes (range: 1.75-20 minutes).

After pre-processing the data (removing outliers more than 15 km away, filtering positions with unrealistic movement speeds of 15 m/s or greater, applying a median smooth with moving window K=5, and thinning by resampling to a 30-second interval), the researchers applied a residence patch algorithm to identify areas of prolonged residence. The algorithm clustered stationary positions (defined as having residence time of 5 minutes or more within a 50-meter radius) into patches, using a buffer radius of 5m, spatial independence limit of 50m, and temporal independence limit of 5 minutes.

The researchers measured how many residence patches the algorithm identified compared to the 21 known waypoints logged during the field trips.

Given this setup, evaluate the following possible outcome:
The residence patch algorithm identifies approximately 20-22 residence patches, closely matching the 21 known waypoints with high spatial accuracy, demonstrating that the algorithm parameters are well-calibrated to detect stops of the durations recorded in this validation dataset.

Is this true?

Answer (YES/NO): NO